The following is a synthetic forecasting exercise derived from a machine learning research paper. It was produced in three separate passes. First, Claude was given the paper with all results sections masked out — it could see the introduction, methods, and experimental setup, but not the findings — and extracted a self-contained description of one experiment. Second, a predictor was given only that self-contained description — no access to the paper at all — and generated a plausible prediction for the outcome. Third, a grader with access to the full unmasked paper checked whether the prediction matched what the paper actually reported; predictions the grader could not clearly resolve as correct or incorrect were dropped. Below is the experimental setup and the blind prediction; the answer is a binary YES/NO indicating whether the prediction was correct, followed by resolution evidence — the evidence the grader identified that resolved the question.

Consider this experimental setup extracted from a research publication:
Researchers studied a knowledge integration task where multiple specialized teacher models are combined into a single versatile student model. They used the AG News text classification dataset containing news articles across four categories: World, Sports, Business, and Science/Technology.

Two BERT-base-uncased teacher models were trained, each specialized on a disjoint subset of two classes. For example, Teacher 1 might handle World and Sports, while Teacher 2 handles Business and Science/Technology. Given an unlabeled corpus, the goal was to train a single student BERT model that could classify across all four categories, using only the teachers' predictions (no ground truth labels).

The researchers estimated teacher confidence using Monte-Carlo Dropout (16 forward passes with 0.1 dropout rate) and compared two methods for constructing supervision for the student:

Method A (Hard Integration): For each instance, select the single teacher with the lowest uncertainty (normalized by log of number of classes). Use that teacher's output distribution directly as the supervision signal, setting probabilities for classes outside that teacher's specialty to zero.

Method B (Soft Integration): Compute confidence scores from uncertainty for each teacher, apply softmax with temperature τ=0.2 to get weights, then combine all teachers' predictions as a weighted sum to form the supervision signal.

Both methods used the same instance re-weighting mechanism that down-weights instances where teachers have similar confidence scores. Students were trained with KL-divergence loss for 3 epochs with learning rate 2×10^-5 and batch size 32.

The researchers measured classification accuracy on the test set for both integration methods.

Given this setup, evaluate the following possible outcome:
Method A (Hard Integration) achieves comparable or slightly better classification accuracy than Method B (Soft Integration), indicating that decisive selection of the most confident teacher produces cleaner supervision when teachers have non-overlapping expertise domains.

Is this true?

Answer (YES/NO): NO